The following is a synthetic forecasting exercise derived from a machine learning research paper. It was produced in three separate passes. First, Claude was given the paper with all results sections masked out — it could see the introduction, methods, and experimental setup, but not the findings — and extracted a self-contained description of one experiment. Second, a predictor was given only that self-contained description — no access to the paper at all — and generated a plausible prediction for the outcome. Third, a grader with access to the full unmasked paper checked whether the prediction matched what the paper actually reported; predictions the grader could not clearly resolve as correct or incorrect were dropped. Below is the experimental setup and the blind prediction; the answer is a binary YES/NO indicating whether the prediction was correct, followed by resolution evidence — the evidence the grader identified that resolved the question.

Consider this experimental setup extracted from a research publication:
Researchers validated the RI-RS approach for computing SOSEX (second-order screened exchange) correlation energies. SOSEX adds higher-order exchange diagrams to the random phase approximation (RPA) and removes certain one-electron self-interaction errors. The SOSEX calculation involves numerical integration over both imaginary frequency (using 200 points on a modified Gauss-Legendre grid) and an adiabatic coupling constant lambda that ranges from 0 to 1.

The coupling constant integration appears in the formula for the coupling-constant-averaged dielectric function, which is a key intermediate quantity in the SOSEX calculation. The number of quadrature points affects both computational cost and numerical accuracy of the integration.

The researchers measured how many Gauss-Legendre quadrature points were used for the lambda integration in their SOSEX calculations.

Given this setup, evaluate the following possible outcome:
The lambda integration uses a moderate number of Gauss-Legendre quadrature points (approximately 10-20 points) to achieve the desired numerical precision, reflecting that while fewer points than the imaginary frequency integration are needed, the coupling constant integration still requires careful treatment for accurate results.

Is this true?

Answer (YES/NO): NO